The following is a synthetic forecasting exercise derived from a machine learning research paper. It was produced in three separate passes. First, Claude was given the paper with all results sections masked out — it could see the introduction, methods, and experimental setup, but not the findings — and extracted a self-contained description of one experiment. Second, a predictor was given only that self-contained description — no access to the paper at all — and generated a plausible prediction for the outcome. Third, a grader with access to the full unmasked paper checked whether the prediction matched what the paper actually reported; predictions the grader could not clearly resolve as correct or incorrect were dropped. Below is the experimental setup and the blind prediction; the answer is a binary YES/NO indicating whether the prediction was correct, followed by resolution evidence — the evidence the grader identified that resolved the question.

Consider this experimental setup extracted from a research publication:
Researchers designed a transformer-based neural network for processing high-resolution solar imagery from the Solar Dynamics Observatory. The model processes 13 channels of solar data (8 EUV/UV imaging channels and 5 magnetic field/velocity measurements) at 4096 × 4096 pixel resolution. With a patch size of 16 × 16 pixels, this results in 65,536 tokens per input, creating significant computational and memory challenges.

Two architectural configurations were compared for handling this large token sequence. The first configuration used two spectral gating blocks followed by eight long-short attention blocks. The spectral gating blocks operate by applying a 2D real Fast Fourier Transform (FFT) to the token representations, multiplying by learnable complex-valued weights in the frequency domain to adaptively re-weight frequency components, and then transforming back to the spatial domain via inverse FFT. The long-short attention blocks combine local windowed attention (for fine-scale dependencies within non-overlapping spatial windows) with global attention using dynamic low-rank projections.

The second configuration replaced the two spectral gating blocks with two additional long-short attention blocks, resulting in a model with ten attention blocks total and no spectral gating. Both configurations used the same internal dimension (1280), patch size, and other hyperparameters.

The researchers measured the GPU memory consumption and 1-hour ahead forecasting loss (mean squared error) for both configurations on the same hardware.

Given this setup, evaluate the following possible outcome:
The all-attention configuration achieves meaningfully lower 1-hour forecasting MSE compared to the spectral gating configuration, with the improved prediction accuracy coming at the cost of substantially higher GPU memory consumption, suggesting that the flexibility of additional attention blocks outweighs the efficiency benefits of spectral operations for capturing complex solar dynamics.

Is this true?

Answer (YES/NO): NO